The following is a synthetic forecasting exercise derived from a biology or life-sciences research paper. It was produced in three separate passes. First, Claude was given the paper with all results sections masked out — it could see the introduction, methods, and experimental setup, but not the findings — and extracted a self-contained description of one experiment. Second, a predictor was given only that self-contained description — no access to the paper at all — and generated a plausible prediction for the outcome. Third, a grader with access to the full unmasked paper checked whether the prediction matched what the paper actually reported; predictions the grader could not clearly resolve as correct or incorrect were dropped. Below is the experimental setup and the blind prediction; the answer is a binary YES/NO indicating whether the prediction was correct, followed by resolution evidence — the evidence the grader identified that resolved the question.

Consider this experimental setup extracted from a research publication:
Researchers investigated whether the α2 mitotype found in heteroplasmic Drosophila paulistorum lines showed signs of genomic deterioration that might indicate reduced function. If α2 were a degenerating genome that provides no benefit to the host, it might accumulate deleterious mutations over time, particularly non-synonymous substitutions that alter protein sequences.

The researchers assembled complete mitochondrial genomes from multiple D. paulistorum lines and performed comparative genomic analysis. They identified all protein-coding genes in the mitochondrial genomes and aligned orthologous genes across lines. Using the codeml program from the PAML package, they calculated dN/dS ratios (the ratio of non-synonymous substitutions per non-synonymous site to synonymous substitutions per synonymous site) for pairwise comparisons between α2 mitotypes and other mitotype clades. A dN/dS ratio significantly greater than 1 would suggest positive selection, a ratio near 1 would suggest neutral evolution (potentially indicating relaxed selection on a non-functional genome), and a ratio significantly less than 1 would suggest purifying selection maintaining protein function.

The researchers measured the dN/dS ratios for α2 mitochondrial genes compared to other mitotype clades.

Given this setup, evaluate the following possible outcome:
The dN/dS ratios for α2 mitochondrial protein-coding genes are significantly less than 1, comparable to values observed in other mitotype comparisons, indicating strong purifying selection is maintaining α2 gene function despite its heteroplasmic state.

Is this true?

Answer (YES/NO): YES